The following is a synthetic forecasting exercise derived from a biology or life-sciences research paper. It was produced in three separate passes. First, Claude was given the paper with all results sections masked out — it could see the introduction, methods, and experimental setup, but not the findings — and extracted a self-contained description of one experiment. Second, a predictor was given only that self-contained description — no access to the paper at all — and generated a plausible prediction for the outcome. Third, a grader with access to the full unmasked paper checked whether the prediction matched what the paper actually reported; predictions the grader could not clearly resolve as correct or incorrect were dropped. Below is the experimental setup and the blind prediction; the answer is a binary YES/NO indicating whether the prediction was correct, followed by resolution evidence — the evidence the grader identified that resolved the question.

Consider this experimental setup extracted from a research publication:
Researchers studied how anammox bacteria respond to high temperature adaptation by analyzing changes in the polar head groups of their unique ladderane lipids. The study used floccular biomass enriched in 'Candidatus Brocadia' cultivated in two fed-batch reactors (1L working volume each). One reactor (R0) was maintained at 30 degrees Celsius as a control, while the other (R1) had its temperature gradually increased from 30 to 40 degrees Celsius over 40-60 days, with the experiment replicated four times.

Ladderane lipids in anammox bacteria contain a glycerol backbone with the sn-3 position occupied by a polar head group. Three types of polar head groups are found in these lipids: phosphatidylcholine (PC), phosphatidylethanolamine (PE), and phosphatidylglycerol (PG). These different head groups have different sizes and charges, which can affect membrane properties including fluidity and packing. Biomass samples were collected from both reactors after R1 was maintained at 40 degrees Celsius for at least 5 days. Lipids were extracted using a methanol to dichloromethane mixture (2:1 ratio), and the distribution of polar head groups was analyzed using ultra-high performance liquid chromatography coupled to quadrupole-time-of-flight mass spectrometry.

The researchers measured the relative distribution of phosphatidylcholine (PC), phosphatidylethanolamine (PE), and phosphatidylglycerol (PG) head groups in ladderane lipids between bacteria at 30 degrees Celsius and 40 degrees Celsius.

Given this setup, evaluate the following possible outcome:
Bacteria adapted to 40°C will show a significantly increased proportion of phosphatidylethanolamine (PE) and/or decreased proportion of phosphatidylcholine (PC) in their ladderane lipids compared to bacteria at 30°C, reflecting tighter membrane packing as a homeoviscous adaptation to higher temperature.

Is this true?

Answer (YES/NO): NO